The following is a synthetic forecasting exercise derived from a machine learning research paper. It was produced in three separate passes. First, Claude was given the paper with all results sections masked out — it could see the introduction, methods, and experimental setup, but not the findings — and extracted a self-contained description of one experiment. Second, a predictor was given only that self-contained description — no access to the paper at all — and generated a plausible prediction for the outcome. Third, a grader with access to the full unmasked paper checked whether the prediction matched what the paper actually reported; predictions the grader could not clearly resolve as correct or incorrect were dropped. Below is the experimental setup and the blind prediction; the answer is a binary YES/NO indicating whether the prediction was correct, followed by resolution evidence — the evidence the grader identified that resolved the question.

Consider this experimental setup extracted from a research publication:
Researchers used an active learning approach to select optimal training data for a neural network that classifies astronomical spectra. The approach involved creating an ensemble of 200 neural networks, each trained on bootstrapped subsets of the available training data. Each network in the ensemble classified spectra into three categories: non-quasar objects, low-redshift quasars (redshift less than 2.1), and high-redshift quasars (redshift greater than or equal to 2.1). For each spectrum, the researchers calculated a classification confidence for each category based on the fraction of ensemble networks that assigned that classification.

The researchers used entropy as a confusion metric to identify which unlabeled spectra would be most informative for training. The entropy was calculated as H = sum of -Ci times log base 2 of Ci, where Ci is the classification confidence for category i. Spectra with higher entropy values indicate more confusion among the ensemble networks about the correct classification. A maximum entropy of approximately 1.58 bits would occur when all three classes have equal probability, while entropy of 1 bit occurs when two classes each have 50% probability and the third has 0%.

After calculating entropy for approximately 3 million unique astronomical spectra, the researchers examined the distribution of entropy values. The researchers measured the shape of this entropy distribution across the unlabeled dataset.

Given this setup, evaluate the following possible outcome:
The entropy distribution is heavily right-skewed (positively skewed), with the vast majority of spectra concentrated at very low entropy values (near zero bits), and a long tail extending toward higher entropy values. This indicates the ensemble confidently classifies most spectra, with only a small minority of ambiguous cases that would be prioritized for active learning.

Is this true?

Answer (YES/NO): YES